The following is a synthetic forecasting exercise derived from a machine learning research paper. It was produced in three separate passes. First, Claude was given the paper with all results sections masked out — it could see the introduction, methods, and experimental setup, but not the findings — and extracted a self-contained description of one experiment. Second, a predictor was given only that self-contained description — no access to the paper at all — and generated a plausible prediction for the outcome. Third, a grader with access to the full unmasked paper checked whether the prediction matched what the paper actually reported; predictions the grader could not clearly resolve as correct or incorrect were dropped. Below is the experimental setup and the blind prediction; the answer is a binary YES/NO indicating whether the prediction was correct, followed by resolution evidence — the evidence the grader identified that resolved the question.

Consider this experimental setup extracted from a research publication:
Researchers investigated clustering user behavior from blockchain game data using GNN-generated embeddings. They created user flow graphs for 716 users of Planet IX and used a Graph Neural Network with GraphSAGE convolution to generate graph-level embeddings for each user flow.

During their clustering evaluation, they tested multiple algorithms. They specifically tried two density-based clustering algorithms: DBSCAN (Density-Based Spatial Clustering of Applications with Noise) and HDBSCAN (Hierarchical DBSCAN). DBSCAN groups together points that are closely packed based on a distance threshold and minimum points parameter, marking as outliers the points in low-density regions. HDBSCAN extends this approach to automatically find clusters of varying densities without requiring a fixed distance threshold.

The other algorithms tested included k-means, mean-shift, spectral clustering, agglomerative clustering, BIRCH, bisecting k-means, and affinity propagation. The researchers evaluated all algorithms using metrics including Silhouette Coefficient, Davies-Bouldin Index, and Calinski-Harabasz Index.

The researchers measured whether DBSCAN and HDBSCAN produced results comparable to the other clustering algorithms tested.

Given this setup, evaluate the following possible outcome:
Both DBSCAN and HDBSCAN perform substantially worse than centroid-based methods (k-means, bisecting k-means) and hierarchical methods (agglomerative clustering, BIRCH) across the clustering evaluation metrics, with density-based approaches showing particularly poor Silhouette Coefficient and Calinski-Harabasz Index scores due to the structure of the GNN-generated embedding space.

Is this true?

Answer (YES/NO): NO